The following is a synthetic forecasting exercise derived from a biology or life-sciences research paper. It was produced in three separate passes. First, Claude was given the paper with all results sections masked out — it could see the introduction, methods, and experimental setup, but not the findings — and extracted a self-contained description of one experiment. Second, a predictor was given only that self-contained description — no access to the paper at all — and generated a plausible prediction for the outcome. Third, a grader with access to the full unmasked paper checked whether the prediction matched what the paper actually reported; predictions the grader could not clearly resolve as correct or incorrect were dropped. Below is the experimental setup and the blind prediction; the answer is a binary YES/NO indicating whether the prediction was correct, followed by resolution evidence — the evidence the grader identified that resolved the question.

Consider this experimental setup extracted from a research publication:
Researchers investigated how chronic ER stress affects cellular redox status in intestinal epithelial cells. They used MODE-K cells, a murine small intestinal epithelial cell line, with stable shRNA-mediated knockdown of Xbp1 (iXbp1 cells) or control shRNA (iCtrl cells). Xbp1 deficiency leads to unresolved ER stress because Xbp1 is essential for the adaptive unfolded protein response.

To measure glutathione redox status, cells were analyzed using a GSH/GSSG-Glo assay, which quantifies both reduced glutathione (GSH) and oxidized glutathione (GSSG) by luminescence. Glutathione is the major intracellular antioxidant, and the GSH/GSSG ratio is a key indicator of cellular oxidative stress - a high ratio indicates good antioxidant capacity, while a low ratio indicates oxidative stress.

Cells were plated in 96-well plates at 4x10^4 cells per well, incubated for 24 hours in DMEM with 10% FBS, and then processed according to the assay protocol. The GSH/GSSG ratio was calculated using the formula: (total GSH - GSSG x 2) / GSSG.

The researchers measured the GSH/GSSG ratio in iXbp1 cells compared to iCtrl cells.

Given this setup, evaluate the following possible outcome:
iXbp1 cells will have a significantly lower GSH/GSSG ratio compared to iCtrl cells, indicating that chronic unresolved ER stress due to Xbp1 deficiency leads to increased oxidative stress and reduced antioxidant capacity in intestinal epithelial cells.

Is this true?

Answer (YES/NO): YES